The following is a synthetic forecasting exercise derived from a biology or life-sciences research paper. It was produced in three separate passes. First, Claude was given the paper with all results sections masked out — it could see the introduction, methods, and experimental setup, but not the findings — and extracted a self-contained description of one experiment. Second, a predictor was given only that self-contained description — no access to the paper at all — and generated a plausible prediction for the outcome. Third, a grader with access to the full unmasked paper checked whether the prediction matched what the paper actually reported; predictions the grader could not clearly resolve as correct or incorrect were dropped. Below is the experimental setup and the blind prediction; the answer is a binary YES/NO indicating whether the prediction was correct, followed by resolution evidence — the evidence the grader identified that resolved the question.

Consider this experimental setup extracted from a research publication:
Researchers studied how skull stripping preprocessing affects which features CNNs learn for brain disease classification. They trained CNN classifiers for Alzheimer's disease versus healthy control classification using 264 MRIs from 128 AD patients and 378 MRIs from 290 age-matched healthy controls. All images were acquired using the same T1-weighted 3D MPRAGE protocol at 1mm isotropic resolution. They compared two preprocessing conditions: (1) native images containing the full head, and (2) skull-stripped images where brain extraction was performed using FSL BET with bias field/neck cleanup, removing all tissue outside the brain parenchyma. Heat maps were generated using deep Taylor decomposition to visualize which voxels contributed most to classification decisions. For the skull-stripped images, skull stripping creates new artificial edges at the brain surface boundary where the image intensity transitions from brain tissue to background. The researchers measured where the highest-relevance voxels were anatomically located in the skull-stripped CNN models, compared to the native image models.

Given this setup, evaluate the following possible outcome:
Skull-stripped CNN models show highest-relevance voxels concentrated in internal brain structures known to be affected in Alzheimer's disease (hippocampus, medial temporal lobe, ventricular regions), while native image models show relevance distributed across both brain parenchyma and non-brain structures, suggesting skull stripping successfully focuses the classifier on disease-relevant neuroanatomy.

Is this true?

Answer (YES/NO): NO